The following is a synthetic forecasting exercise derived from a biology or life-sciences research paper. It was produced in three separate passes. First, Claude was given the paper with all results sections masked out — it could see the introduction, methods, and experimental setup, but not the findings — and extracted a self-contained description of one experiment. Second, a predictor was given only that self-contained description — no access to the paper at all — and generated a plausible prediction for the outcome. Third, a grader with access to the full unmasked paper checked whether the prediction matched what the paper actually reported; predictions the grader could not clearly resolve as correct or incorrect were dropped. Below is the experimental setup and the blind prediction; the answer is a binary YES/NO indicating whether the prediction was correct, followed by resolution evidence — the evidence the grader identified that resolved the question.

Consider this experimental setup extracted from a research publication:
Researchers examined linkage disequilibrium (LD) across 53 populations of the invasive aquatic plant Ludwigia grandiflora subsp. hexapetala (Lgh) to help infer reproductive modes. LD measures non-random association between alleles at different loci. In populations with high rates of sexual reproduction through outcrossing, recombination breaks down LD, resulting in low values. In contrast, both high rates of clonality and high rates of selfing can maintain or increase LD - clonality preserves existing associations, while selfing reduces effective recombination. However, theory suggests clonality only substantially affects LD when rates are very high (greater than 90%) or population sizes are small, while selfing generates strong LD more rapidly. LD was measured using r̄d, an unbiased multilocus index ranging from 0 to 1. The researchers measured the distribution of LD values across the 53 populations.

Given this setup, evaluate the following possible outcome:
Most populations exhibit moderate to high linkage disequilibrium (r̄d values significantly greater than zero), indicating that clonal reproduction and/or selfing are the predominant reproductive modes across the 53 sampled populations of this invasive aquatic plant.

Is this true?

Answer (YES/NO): NO